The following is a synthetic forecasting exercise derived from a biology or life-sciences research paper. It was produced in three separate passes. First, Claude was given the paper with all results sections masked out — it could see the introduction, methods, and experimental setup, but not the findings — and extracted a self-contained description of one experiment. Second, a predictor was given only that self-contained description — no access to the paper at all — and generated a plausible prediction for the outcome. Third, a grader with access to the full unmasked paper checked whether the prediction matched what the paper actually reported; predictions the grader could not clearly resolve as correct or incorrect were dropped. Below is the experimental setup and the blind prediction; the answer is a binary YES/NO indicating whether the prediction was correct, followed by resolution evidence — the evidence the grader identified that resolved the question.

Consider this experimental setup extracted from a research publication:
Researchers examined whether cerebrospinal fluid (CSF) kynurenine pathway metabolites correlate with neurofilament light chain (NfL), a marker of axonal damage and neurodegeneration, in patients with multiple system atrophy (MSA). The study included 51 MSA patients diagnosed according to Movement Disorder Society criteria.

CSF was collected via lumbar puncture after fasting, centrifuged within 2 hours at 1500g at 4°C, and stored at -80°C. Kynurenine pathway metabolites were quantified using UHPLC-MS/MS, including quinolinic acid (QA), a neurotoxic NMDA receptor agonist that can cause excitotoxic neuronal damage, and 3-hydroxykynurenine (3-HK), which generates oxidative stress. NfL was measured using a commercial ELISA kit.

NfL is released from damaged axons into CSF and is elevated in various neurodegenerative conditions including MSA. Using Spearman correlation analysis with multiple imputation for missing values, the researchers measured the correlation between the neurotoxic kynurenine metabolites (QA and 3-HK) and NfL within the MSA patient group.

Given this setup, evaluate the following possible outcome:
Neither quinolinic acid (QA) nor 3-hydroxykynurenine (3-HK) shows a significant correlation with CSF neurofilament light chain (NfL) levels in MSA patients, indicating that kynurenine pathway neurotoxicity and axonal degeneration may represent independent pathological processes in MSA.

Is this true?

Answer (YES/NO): YES